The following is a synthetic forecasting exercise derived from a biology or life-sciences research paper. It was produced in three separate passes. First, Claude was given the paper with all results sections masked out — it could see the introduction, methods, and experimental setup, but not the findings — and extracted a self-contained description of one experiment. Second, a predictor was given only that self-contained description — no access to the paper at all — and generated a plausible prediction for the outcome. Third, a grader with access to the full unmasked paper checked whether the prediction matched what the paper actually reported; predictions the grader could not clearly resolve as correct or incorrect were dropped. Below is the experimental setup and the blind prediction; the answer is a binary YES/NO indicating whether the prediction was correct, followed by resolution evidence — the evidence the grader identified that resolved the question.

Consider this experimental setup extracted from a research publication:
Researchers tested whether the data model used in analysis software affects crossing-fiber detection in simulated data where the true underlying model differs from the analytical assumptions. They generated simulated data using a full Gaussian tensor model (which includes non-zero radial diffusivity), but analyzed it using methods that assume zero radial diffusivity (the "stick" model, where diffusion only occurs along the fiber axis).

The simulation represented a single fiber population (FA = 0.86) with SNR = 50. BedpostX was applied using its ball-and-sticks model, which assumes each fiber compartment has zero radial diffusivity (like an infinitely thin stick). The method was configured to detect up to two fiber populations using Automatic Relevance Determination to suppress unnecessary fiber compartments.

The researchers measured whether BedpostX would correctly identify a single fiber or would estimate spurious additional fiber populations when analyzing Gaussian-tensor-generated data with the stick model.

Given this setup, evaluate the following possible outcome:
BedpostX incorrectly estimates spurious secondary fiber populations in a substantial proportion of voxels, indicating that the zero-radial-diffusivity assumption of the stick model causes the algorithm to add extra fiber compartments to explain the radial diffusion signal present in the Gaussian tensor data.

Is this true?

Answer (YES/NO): YES